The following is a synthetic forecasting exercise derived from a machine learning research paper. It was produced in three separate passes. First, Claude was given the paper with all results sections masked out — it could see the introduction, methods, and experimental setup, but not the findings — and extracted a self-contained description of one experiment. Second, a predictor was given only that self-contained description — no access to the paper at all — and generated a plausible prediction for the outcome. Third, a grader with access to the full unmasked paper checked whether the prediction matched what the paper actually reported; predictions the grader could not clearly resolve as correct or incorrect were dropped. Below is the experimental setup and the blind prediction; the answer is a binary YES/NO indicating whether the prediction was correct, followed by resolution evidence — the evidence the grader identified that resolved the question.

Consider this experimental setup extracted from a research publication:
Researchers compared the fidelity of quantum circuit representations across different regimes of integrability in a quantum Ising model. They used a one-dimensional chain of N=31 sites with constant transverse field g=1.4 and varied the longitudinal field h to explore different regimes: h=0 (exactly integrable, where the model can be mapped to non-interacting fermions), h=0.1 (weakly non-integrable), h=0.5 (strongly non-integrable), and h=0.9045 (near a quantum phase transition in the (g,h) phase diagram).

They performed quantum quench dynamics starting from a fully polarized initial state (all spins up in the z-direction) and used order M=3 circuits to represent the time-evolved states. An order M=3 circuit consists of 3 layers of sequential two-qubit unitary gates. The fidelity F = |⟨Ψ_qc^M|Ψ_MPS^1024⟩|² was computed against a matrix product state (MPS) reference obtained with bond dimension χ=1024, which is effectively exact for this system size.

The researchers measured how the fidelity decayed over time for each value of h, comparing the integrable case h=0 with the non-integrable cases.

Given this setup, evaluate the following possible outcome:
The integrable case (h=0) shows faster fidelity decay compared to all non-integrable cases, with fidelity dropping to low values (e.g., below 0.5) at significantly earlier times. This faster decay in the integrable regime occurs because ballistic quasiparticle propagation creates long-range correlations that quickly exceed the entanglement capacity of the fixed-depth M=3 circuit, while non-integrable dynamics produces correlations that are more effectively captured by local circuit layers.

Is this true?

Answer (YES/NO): NO